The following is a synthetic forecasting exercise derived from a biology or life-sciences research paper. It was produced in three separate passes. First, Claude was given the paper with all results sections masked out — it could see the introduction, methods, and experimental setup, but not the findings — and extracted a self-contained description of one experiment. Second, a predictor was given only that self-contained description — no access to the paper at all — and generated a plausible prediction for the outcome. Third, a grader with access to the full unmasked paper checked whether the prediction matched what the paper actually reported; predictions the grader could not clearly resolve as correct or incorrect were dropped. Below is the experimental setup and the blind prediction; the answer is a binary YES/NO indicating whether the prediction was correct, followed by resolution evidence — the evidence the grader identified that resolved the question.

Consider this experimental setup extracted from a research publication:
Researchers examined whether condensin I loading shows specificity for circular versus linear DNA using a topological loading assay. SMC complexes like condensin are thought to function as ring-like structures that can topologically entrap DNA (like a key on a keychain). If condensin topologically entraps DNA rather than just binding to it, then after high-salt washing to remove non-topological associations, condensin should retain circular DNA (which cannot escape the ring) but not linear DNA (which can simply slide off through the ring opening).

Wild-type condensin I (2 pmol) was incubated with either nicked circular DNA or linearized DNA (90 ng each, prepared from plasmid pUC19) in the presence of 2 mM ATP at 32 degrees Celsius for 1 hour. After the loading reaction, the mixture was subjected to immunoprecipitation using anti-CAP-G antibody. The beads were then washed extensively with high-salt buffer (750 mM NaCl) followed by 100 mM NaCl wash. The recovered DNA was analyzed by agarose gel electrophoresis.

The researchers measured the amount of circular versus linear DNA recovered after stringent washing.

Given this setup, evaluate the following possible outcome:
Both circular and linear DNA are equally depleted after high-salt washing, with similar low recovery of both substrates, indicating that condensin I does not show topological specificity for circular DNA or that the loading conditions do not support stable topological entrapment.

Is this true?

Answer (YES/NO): NO